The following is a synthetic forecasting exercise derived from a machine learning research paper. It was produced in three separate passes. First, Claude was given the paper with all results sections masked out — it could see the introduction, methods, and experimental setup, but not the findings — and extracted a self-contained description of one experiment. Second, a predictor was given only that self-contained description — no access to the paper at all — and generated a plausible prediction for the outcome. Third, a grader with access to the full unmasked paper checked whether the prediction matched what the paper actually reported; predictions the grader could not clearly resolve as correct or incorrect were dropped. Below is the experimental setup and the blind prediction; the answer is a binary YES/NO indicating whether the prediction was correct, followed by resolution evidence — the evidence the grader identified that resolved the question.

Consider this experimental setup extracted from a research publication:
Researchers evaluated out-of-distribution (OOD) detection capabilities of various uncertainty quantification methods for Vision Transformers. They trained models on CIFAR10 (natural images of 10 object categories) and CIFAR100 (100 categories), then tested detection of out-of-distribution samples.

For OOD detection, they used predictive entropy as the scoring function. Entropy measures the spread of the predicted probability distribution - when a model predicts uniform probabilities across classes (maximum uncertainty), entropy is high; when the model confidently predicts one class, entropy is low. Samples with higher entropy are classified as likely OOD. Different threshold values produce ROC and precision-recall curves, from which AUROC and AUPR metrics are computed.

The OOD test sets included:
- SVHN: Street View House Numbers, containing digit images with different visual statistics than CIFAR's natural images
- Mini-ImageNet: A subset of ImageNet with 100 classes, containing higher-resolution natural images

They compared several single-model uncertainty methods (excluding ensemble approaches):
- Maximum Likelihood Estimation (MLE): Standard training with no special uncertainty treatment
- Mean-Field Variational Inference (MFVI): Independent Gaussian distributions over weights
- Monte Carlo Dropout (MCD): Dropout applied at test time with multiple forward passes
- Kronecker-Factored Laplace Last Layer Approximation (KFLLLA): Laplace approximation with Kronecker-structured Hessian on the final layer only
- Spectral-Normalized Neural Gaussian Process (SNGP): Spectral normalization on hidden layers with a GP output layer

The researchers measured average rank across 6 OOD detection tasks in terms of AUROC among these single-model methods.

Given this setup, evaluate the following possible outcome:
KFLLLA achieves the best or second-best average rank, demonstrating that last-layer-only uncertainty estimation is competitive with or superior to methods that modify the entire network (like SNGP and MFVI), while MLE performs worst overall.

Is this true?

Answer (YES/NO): NO